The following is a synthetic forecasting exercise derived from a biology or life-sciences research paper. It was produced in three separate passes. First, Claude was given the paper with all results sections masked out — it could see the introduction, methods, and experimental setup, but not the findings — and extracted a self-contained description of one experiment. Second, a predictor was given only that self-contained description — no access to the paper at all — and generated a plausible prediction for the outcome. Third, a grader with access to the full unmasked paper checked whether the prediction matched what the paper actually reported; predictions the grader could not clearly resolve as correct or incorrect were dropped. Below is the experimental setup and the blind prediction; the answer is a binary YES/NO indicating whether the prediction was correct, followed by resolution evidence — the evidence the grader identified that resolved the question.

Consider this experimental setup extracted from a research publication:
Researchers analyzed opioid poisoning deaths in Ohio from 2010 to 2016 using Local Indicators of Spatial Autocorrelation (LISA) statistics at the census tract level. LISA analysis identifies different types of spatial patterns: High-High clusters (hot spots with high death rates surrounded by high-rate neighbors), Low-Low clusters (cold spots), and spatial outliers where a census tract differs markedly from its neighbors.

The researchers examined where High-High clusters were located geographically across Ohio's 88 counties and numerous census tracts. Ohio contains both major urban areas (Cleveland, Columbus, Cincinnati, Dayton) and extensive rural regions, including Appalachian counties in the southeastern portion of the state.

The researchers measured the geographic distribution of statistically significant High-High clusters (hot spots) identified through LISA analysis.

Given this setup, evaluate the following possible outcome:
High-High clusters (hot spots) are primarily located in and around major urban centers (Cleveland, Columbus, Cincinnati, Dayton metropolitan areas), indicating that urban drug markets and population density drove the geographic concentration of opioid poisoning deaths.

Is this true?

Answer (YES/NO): YES